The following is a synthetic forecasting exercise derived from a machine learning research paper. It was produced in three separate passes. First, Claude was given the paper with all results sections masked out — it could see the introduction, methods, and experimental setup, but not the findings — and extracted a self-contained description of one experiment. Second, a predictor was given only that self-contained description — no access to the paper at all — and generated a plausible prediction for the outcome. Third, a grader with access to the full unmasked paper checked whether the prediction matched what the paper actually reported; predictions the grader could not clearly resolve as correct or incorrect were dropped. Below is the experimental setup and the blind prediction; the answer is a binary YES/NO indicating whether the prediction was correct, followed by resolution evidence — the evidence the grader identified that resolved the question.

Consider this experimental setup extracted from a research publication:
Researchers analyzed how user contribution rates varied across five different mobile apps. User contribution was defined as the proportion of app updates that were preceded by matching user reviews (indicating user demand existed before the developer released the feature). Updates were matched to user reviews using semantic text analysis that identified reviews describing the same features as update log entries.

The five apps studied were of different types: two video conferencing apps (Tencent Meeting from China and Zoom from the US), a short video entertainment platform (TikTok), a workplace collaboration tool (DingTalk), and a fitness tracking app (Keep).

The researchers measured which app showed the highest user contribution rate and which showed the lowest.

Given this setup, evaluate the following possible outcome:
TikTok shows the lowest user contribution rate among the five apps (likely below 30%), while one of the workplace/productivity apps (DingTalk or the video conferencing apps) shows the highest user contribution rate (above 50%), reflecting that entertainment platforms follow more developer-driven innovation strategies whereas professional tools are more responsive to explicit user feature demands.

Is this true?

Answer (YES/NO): NO